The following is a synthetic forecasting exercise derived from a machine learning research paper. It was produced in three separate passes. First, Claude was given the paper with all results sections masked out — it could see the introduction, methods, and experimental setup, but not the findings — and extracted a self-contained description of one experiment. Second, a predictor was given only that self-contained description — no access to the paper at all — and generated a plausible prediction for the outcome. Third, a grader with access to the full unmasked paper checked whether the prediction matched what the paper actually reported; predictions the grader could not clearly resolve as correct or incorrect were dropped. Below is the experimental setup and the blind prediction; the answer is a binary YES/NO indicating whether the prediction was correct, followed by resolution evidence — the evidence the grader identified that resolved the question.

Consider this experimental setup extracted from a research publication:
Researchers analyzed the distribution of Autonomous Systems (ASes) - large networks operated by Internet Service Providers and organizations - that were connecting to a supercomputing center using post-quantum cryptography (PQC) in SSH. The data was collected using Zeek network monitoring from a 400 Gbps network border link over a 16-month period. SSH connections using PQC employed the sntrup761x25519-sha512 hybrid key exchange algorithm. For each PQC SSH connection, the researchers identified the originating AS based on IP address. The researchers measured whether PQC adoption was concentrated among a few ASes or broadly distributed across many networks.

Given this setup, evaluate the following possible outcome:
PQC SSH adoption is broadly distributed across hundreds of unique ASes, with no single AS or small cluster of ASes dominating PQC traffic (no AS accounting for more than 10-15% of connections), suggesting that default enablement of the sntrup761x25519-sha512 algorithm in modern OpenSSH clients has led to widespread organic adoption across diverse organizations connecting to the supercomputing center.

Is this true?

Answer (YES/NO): NO